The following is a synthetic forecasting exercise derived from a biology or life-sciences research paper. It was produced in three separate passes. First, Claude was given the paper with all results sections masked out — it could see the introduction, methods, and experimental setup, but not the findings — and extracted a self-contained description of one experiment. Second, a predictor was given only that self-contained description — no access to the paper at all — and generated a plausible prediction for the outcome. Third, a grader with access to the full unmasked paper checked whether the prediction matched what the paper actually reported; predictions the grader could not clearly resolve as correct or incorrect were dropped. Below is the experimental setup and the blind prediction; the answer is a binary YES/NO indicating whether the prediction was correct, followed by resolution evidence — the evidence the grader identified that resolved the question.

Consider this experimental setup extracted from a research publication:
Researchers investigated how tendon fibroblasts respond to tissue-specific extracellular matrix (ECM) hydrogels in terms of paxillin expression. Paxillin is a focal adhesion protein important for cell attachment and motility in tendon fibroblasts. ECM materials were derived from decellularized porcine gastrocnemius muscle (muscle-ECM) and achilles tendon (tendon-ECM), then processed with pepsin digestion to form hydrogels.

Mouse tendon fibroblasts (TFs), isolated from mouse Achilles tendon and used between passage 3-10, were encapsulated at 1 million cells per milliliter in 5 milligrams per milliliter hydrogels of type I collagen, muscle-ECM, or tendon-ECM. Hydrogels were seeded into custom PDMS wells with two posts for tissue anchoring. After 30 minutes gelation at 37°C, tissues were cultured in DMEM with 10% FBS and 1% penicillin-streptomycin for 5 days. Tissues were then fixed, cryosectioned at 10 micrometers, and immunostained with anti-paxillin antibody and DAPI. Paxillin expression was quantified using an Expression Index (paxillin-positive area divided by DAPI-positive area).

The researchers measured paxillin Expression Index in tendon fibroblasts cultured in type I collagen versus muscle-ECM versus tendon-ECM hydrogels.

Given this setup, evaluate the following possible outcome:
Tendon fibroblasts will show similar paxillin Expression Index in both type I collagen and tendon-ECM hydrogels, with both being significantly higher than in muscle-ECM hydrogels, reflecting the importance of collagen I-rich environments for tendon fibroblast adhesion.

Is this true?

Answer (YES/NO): NO